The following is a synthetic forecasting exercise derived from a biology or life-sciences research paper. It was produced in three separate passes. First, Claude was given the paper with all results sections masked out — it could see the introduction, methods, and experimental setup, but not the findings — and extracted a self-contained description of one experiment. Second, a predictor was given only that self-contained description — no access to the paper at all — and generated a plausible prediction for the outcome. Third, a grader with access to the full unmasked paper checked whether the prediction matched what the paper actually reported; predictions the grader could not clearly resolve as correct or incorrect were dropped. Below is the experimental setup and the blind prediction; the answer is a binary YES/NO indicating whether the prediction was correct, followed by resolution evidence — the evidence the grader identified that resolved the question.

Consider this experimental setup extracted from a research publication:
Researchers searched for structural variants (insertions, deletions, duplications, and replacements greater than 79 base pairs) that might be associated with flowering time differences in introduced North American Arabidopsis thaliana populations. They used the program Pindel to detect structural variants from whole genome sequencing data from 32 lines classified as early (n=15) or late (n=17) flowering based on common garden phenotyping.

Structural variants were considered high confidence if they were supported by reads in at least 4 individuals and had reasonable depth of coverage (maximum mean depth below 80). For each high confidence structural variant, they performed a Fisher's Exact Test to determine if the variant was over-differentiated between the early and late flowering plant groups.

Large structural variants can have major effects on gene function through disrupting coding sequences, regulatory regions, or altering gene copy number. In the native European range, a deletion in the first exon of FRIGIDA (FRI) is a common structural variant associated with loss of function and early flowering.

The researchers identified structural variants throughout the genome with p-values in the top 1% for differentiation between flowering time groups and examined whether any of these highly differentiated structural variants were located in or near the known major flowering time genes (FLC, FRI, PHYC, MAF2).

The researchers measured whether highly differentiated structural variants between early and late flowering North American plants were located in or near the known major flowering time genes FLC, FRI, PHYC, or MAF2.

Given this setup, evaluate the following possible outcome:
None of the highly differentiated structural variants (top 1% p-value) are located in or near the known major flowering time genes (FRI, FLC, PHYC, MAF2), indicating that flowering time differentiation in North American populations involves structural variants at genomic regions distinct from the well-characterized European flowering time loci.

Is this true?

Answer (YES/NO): YES